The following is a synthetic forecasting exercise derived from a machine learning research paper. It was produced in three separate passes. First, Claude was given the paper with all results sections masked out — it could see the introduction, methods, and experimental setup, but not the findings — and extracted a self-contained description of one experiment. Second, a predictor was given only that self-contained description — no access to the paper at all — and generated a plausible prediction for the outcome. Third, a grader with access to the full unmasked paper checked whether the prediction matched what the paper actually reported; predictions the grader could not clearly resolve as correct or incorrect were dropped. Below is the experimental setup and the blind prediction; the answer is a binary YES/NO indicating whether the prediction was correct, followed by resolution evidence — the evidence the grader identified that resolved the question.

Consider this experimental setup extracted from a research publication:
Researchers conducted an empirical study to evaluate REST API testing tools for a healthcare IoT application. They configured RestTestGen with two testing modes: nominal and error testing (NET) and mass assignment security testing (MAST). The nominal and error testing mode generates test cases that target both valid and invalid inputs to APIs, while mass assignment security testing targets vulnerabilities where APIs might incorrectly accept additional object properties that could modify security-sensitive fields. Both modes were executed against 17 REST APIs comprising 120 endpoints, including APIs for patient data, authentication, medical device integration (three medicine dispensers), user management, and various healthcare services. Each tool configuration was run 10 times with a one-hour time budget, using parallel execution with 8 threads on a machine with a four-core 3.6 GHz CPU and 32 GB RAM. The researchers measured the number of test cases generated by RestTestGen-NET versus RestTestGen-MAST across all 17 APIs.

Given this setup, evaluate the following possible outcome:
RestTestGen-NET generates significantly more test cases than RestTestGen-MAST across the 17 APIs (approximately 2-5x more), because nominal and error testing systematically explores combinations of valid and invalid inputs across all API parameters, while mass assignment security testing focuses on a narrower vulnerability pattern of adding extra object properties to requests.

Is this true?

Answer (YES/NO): NO